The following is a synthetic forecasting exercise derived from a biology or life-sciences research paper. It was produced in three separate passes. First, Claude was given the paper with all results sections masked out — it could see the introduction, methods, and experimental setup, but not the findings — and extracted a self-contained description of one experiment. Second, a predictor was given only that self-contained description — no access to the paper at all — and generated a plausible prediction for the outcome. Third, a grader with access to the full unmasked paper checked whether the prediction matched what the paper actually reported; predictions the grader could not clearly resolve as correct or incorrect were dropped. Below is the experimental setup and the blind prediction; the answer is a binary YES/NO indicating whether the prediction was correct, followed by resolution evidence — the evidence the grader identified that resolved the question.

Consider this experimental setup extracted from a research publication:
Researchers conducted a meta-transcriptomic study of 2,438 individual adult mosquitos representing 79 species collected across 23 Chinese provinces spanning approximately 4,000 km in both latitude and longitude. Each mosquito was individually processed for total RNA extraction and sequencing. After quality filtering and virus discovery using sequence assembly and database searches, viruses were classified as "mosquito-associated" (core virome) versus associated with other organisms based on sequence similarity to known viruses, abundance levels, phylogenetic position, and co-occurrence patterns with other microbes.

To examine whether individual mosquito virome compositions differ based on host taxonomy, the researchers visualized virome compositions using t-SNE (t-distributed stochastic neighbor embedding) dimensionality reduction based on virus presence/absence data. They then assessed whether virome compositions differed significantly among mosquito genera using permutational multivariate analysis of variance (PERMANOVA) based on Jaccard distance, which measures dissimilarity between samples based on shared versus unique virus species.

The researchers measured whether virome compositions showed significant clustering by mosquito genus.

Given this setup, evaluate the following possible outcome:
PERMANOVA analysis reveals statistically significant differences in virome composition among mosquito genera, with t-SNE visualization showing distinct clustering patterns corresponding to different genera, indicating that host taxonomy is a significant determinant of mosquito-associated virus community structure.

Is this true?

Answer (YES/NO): YES